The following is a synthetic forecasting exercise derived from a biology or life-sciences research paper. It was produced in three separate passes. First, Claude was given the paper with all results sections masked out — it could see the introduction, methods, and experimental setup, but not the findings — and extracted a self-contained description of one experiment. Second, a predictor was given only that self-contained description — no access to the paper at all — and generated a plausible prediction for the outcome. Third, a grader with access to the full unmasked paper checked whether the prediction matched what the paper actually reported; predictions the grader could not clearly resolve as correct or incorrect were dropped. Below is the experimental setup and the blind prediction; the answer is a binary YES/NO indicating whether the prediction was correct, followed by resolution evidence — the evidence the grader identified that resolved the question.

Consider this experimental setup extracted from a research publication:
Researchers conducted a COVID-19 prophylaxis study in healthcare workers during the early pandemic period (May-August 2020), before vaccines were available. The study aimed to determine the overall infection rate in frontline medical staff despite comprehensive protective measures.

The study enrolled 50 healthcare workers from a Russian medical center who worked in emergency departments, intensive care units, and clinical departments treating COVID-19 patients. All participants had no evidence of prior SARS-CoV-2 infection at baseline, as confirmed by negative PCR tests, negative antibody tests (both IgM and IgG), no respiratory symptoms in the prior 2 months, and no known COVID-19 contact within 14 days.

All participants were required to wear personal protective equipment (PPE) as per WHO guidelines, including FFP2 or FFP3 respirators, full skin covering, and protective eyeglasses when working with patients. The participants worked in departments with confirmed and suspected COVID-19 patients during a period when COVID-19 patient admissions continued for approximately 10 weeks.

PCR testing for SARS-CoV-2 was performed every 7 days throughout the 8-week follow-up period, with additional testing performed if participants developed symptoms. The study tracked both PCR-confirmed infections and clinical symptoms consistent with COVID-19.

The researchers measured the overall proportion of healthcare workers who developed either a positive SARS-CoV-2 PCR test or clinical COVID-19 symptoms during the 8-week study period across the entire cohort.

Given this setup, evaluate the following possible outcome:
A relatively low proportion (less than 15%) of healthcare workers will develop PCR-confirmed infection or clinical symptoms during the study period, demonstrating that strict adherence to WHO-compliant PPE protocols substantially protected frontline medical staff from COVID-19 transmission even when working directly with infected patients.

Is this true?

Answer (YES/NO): NO